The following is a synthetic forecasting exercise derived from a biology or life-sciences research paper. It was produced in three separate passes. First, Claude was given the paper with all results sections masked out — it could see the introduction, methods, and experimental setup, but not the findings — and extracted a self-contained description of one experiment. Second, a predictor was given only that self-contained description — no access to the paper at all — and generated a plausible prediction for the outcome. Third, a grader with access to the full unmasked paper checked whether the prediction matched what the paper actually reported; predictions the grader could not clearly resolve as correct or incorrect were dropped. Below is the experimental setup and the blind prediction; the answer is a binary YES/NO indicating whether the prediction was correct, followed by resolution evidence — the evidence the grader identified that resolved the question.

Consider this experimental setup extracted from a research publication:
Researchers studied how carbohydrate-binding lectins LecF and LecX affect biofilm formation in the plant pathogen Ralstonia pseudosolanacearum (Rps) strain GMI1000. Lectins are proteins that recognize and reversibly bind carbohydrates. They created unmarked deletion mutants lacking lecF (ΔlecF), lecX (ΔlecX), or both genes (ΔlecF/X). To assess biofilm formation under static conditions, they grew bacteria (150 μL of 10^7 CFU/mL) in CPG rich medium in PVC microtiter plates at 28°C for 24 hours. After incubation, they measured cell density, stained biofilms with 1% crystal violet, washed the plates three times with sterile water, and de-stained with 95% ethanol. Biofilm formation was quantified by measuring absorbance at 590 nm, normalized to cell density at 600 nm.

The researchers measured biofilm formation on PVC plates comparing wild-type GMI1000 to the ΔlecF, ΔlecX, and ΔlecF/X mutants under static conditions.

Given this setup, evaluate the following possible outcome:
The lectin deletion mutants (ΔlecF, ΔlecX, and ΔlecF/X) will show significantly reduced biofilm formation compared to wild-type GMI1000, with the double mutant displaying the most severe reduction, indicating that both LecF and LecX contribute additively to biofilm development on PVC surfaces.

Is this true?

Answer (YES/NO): NO